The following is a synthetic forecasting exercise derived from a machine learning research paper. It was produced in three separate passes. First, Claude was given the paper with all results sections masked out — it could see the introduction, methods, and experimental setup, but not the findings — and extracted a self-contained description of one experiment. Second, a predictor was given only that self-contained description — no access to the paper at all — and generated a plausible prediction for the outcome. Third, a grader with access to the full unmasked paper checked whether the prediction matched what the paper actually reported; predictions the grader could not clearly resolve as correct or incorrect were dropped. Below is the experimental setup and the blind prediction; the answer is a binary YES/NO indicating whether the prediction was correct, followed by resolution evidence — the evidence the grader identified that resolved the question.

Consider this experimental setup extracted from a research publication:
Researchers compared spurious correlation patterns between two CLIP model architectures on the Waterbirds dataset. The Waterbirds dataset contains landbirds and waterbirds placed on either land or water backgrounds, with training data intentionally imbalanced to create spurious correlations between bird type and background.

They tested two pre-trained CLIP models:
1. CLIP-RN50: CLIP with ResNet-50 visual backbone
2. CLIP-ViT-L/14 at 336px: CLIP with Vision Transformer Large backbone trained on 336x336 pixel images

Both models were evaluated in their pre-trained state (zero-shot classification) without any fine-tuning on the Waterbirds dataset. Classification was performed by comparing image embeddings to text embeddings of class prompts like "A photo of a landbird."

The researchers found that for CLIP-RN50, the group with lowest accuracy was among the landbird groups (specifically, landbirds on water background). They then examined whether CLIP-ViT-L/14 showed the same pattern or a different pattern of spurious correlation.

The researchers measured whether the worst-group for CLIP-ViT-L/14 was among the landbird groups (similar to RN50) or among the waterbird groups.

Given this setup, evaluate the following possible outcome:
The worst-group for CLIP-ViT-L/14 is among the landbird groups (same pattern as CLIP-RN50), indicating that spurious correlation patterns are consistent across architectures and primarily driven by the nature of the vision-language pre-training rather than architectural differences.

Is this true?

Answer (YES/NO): NO